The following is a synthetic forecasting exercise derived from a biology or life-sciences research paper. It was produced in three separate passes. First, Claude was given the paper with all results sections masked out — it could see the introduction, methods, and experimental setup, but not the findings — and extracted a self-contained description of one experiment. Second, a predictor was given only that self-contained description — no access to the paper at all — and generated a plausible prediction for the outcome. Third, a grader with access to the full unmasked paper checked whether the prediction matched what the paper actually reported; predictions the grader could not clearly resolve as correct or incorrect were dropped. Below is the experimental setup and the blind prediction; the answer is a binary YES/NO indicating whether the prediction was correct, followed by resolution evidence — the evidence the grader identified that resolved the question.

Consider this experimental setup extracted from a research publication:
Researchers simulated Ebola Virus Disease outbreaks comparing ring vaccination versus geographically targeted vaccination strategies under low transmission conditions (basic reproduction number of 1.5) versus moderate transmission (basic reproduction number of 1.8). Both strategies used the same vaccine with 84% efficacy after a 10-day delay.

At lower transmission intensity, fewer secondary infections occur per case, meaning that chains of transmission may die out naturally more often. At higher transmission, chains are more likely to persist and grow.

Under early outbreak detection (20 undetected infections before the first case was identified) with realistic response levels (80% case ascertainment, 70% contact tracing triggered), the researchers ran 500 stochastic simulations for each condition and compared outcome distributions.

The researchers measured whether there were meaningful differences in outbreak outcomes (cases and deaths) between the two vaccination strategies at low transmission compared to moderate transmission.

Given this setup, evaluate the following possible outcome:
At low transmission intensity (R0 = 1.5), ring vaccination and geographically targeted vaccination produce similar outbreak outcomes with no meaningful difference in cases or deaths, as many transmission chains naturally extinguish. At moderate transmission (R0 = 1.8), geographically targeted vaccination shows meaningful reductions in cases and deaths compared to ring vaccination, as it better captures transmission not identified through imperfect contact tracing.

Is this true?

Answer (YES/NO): NO